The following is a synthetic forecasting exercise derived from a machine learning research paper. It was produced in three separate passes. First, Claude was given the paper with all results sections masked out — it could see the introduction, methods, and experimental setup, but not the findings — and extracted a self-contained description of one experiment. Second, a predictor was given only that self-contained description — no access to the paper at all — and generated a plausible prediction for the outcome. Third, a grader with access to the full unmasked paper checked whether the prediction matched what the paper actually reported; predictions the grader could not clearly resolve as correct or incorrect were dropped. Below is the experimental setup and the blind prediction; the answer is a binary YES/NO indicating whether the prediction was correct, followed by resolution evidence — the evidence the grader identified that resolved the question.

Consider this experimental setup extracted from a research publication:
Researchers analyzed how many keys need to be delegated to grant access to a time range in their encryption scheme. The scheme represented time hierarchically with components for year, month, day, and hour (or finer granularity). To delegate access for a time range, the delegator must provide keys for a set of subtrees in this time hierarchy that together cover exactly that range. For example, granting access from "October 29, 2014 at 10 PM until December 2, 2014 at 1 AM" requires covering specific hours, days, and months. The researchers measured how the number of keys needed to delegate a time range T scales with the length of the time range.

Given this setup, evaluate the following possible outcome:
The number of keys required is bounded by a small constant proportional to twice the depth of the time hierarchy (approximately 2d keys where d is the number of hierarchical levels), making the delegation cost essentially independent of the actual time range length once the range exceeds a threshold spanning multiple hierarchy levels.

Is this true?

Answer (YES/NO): NO